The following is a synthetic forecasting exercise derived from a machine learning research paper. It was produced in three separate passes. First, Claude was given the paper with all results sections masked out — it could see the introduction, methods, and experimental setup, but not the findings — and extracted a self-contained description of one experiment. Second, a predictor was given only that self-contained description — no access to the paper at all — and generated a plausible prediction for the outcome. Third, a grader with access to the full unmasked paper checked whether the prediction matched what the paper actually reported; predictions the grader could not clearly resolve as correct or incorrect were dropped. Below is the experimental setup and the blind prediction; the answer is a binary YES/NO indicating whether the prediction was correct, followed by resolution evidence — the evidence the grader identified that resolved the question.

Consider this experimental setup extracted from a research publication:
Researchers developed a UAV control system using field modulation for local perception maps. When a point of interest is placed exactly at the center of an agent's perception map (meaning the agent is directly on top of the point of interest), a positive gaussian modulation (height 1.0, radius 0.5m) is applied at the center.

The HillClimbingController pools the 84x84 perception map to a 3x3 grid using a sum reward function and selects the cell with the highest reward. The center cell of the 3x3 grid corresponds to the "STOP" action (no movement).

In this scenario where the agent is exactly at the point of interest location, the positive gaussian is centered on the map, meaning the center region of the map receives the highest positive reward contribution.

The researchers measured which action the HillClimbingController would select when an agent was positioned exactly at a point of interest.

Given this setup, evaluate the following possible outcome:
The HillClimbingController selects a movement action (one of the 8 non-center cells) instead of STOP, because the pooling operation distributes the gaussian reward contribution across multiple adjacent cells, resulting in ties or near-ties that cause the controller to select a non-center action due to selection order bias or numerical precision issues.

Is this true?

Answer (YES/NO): NO